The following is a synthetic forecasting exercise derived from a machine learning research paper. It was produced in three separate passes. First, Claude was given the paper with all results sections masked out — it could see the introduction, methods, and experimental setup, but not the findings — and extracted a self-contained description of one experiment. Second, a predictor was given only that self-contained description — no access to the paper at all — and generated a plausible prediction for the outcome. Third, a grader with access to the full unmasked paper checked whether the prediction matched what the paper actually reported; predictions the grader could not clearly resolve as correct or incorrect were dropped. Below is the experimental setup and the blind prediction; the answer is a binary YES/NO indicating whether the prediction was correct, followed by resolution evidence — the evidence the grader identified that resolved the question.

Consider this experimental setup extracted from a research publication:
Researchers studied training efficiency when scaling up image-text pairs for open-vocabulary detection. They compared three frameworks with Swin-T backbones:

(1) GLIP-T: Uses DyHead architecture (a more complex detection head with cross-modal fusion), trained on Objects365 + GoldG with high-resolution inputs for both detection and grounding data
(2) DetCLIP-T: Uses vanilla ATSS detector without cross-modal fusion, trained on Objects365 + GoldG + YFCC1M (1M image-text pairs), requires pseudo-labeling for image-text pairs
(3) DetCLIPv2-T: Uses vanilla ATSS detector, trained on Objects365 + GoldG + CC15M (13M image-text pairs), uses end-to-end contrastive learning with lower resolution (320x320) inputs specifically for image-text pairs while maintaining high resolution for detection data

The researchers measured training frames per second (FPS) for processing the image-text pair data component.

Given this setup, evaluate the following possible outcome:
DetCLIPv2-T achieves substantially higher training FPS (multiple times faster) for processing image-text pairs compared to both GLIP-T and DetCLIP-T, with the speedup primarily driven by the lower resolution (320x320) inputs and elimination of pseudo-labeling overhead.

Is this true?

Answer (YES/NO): NO